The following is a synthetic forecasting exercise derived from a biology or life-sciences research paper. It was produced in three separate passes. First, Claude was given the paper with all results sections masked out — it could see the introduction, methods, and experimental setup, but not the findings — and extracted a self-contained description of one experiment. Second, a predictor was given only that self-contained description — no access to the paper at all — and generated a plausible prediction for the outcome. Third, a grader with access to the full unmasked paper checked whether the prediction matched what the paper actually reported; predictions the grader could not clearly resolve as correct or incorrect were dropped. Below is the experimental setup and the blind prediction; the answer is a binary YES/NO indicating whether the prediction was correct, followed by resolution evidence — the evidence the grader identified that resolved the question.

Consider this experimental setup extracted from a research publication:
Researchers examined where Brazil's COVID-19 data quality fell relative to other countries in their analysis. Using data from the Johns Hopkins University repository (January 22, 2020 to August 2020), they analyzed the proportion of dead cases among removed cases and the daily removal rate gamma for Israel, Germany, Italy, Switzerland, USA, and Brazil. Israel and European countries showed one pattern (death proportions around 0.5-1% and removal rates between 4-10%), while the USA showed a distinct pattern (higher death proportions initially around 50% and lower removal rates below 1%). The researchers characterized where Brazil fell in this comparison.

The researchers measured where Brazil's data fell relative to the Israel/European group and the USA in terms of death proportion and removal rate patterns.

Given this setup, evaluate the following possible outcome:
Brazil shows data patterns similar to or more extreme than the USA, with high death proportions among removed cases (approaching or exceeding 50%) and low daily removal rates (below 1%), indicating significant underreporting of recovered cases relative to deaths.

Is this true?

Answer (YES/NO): NO